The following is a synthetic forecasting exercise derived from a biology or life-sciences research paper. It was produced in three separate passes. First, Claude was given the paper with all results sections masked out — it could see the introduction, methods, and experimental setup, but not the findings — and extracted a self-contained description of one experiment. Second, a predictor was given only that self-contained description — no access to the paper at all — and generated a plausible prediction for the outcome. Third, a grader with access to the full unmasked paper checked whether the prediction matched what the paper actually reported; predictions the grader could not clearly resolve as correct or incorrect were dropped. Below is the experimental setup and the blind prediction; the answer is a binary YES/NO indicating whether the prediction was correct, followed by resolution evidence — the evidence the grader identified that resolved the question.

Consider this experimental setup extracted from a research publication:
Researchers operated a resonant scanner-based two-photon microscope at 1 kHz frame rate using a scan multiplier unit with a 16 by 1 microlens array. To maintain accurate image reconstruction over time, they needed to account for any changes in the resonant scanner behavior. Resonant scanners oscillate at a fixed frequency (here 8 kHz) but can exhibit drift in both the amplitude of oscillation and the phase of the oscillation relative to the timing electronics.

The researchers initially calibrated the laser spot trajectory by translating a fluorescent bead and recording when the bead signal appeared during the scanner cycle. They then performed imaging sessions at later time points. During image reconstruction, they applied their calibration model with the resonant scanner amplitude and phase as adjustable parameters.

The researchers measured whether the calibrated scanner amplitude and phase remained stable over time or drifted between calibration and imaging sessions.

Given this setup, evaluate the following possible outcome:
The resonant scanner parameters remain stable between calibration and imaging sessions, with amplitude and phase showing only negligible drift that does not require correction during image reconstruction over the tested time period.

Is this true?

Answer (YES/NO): NO